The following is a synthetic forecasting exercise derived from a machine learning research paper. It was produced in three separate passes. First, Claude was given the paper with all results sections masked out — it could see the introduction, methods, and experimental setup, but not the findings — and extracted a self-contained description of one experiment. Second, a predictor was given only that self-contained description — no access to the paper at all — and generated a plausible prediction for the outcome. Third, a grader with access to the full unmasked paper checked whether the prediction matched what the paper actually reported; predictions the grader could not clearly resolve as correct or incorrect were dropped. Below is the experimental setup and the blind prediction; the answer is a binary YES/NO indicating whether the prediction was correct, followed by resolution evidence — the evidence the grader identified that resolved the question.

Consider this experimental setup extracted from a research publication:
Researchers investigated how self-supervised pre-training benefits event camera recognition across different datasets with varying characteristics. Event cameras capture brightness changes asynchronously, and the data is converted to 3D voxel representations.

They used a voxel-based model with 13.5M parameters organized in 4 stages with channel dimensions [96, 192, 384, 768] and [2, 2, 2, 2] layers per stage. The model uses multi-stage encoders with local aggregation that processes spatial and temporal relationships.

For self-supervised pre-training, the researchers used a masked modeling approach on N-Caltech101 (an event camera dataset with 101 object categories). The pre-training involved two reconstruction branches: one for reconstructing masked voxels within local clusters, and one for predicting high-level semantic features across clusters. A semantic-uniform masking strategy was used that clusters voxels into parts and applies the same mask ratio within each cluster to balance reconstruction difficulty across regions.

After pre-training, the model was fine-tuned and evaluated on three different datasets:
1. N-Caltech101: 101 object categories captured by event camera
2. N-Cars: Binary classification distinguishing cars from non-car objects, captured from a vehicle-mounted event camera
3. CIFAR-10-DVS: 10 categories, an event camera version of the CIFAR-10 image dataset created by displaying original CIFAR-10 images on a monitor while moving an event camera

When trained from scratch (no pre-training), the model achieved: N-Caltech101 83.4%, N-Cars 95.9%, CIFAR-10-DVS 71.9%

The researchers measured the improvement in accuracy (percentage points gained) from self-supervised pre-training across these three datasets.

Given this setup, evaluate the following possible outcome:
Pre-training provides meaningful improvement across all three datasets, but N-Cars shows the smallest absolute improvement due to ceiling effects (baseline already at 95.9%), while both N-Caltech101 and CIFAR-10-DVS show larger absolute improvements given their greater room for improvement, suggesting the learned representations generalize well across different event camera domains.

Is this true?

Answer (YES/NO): YES